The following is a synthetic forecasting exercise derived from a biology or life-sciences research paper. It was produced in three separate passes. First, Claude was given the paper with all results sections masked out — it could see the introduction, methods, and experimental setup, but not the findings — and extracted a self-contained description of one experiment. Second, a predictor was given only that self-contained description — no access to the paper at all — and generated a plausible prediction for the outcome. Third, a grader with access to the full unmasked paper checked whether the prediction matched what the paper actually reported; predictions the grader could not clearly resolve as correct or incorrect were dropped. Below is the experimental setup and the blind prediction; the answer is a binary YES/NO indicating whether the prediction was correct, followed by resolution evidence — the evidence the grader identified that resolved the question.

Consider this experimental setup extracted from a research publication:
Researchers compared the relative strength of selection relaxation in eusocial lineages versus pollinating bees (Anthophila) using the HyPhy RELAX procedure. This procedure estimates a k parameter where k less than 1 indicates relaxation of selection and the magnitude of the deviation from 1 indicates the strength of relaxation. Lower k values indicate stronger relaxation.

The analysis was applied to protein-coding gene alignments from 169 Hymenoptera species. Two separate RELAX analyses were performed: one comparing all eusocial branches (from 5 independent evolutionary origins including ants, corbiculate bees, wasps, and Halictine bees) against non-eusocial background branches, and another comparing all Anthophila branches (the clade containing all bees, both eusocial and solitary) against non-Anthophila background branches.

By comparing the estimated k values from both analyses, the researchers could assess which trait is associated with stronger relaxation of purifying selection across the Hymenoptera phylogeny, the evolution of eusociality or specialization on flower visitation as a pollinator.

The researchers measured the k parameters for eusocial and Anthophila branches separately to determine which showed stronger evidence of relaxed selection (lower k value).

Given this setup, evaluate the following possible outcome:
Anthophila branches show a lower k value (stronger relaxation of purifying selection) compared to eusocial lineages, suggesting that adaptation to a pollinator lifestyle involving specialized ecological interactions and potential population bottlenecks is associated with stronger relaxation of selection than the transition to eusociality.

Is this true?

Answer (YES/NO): YES